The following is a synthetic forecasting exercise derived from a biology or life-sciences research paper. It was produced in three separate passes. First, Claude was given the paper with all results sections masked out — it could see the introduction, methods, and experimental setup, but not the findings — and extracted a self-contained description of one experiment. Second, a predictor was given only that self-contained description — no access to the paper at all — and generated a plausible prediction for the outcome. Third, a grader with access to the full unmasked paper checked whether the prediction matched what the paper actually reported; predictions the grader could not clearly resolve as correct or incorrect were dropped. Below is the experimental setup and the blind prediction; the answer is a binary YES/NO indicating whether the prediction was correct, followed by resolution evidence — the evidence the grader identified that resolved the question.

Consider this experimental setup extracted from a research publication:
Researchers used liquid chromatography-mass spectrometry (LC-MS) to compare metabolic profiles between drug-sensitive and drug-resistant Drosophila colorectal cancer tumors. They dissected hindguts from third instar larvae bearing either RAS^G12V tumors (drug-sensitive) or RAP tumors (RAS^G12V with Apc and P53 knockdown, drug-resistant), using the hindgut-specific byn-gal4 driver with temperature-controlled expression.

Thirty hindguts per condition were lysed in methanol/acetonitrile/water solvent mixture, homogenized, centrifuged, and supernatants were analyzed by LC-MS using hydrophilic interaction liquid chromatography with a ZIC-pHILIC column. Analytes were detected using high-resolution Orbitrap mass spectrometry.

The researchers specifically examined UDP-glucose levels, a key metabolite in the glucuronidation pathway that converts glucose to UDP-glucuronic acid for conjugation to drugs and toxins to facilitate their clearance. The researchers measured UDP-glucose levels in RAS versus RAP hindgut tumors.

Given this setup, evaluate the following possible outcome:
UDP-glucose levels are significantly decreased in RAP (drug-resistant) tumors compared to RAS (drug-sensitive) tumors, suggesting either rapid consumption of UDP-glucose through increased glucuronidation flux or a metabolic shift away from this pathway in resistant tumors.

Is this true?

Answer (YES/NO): NO